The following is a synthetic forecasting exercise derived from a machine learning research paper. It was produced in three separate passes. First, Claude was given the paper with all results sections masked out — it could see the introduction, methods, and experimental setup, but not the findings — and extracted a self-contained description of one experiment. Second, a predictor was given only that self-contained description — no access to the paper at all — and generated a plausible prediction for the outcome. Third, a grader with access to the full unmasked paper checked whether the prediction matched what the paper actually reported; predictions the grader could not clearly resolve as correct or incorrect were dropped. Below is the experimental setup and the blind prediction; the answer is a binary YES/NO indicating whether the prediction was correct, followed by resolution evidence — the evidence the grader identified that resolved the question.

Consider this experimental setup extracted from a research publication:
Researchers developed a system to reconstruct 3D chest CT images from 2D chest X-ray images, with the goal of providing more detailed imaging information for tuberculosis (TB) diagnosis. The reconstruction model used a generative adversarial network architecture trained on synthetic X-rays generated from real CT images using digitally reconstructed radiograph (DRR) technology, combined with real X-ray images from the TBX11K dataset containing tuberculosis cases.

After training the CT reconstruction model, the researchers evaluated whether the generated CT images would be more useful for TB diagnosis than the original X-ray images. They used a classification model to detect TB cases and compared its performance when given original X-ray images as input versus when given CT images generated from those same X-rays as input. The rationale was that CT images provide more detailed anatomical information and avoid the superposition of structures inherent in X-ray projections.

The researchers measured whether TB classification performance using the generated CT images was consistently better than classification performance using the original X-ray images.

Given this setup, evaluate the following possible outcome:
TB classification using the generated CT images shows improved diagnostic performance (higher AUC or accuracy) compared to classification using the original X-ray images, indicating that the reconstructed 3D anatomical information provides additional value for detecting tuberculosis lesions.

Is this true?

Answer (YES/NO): NO